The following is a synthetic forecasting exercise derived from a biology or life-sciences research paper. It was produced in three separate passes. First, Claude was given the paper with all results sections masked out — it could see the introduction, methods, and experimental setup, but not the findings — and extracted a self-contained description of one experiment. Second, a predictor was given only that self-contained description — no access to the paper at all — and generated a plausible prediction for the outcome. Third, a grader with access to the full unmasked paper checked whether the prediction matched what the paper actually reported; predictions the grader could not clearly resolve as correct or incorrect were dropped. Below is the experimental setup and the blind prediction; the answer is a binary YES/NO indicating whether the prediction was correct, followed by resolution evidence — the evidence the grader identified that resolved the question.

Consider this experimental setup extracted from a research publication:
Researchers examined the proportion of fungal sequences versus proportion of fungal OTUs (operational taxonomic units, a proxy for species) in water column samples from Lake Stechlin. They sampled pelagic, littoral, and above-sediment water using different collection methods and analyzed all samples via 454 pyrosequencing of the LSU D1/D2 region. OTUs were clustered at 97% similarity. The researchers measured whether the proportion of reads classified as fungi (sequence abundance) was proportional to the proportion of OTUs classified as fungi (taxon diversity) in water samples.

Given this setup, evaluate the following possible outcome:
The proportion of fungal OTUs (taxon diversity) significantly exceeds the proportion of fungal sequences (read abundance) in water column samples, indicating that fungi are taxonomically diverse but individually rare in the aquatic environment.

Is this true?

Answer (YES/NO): YES